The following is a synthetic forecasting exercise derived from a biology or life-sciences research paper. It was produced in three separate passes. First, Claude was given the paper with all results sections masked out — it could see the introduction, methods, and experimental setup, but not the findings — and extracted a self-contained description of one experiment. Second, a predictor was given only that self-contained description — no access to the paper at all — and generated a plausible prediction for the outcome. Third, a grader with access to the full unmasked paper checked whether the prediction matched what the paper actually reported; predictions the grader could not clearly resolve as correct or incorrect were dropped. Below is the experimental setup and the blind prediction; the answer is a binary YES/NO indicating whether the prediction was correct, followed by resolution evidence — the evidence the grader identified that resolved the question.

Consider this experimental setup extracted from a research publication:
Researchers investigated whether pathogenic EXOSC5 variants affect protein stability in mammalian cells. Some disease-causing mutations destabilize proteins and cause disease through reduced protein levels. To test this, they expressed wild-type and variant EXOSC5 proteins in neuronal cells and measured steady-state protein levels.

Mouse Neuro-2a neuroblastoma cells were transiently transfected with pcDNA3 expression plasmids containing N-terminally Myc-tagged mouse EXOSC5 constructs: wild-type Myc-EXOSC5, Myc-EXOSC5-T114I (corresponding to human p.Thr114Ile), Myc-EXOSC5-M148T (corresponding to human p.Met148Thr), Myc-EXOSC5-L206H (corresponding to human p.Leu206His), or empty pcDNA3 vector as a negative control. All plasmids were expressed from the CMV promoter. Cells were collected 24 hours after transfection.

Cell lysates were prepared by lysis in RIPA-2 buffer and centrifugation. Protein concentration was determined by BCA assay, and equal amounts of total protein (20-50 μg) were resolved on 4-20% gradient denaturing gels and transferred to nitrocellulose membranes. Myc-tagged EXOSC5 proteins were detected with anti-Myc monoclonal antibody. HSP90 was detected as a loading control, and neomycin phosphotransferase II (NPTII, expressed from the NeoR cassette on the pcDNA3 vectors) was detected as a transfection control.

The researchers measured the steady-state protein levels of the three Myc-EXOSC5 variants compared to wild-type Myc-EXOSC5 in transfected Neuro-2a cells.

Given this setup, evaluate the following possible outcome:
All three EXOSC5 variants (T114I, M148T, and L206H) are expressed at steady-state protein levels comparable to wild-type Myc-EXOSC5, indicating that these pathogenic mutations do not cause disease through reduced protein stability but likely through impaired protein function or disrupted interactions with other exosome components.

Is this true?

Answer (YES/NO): YES